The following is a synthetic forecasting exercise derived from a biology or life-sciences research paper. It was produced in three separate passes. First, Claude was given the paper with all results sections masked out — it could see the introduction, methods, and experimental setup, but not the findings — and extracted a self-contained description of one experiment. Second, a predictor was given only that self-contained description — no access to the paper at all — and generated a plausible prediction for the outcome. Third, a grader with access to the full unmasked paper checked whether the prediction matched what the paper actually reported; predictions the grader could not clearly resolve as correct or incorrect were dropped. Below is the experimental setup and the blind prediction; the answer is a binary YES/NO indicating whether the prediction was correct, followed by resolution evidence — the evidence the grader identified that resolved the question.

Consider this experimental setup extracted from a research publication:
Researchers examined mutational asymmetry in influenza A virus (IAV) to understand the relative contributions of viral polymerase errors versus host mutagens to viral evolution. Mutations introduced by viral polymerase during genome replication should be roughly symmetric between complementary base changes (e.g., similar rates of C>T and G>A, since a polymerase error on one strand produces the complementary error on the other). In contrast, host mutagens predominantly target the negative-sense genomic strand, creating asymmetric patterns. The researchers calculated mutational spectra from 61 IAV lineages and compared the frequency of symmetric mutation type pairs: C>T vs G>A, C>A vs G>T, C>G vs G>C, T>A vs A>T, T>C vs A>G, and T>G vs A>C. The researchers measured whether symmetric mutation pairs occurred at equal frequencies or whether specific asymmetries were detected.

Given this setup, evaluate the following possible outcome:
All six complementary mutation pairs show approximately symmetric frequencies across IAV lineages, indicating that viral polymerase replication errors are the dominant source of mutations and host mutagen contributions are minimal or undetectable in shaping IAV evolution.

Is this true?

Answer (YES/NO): NO